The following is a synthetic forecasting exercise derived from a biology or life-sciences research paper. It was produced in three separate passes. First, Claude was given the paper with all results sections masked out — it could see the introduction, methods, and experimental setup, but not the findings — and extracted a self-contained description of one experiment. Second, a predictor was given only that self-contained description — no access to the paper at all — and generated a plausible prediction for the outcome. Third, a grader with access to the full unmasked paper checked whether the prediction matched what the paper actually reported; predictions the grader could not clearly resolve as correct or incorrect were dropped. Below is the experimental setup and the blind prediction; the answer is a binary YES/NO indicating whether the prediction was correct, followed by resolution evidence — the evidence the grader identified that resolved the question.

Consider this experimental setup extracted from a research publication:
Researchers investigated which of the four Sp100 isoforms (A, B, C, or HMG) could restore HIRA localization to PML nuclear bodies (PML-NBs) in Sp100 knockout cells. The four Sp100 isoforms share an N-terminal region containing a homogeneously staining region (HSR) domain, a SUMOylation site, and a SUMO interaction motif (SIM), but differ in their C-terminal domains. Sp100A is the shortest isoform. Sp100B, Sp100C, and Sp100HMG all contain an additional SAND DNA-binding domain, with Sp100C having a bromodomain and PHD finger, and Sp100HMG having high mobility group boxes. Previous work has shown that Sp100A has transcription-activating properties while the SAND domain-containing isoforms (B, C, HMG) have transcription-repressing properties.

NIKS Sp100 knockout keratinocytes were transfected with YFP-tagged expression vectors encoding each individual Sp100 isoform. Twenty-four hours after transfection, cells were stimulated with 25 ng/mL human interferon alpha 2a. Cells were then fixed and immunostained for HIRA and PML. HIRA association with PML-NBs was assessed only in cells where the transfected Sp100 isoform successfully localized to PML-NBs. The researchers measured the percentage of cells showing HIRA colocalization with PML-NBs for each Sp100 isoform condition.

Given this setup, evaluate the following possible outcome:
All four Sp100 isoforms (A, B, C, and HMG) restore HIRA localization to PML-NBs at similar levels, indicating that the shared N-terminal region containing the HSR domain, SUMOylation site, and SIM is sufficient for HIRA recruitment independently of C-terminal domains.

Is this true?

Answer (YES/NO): NO